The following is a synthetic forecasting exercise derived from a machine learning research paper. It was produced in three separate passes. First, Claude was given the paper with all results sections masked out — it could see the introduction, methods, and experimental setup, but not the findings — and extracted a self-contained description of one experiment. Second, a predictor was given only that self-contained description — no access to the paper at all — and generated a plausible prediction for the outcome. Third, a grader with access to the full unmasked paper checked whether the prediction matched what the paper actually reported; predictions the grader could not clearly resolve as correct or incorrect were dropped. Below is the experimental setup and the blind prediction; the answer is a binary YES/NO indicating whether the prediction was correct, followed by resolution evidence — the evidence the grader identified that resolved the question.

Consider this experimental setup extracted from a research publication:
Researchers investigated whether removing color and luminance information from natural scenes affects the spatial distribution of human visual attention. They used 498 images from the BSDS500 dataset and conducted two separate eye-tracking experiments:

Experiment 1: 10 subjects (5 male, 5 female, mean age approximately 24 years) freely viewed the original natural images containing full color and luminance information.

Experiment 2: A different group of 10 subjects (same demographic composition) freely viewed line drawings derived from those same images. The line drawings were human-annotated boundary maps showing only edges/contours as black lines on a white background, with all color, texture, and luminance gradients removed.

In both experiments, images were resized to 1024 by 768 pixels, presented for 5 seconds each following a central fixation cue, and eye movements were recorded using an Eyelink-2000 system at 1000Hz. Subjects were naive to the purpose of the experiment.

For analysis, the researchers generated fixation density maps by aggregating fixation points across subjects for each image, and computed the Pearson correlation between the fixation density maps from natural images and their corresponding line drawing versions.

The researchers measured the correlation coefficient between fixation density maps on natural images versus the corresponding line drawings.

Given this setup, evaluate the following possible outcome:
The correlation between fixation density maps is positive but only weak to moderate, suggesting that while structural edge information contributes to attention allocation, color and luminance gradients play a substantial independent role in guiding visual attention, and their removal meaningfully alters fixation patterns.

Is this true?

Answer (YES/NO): NO